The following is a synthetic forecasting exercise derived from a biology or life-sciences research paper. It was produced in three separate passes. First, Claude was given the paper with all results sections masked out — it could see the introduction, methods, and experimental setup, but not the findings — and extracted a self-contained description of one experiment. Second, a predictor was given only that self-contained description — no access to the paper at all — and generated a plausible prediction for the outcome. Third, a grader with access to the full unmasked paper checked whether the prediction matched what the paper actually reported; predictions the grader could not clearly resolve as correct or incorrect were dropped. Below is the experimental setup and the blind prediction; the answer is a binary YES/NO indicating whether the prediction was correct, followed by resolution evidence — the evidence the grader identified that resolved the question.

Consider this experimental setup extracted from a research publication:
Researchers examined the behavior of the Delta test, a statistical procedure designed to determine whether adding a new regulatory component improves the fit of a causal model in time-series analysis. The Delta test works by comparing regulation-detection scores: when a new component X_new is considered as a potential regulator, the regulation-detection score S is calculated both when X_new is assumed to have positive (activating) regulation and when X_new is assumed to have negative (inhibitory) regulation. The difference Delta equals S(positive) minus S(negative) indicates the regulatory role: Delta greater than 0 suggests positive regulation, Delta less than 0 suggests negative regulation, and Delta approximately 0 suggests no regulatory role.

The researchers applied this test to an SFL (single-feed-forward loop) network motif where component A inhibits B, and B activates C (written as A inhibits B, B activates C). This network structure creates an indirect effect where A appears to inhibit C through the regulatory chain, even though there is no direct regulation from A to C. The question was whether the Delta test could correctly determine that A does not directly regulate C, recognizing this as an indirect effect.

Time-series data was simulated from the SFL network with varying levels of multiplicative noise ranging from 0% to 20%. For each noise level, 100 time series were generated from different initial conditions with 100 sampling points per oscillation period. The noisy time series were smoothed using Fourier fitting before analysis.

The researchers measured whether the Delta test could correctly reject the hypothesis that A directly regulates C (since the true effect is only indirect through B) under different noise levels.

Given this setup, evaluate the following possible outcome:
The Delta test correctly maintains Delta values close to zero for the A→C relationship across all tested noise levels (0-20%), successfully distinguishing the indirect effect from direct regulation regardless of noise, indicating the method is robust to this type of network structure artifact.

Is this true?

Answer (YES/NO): NO